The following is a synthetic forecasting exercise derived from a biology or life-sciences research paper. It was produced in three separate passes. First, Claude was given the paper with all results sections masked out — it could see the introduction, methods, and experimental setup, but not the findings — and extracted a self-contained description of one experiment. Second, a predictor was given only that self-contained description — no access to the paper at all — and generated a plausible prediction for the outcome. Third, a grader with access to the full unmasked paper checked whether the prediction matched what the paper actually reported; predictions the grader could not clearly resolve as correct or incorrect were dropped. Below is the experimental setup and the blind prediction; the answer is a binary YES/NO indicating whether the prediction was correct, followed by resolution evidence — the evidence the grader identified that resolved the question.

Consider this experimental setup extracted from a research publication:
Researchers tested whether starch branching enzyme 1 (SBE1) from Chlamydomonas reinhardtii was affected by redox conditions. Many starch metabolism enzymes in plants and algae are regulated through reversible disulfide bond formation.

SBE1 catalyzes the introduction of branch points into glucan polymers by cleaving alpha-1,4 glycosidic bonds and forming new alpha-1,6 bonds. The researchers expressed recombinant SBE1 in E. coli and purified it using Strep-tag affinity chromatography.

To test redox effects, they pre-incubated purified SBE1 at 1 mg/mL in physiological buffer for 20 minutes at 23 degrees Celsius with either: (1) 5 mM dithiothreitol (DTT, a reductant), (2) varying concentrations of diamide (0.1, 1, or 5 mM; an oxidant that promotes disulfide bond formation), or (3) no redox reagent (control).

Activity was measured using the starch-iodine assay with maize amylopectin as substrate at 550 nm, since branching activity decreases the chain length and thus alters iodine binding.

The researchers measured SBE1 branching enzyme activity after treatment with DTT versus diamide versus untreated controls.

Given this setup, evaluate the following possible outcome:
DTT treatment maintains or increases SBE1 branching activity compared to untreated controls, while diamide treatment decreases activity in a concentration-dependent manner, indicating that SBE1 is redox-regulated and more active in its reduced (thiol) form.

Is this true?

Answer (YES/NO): NO